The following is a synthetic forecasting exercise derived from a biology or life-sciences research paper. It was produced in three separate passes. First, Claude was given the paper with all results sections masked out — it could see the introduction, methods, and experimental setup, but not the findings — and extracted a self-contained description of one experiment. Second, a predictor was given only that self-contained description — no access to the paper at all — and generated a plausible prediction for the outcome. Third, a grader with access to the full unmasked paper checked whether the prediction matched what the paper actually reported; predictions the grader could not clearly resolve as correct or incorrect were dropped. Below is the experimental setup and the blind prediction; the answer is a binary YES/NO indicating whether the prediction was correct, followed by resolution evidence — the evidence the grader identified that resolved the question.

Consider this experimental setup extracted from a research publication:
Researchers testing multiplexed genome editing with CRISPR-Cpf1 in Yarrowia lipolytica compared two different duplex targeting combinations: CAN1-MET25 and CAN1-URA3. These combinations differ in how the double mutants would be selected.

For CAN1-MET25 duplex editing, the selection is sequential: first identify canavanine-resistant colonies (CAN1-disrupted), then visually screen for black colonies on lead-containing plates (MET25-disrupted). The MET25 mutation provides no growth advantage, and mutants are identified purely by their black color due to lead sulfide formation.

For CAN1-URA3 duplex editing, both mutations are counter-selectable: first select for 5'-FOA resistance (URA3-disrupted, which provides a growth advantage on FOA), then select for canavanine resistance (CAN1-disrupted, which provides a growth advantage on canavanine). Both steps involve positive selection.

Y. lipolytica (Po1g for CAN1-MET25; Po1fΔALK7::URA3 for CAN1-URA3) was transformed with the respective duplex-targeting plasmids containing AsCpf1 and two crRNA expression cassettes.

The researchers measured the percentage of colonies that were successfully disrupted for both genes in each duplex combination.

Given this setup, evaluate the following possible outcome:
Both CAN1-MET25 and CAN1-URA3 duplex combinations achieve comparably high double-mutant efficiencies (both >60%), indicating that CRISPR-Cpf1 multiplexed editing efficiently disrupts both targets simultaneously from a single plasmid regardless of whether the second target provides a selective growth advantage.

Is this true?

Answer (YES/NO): YES